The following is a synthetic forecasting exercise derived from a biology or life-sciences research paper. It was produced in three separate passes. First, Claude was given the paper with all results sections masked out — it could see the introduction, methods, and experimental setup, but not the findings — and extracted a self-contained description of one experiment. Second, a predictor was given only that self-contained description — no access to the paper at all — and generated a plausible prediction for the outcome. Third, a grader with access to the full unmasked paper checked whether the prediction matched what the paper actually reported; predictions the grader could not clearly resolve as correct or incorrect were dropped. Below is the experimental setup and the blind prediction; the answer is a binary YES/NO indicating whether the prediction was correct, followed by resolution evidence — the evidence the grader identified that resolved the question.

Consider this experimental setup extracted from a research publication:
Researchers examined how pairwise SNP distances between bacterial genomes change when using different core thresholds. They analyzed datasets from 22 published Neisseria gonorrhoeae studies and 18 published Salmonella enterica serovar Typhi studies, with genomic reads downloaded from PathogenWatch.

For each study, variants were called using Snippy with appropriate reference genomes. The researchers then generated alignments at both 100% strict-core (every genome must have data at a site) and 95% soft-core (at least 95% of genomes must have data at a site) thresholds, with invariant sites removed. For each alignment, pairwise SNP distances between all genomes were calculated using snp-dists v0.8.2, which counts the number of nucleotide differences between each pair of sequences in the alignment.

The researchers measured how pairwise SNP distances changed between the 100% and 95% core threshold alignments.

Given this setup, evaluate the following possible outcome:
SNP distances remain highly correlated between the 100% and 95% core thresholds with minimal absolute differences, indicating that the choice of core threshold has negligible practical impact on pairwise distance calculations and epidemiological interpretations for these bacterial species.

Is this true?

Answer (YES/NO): NO